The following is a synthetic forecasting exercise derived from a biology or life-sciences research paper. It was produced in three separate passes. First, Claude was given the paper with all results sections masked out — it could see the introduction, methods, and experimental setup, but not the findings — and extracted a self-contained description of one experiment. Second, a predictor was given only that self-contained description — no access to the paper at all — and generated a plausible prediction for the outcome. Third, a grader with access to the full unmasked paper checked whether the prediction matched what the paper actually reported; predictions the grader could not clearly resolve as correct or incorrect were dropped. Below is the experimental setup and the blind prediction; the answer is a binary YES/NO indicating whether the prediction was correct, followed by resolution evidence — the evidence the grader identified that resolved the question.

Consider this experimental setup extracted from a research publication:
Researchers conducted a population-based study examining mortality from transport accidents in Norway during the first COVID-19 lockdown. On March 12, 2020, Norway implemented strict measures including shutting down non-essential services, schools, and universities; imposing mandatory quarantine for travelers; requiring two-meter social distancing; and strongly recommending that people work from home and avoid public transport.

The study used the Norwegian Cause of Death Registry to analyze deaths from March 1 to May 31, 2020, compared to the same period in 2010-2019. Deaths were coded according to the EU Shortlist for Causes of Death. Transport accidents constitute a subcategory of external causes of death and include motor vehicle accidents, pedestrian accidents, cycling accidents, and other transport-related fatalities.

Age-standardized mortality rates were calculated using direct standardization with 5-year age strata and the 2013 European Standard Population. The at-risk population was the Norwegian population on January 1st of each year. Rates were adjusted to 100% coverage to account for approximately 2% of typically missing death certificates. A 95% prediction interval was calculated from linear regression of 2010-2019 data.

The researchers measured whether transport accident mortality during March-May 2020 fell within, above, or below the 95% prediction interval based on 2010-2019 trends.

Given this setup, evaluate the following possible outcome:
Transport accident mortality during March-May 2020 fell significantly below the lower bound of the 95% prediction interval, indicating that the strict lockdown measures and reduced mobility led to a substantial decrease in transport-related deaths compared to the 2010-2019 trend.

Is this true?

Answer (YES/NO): NO